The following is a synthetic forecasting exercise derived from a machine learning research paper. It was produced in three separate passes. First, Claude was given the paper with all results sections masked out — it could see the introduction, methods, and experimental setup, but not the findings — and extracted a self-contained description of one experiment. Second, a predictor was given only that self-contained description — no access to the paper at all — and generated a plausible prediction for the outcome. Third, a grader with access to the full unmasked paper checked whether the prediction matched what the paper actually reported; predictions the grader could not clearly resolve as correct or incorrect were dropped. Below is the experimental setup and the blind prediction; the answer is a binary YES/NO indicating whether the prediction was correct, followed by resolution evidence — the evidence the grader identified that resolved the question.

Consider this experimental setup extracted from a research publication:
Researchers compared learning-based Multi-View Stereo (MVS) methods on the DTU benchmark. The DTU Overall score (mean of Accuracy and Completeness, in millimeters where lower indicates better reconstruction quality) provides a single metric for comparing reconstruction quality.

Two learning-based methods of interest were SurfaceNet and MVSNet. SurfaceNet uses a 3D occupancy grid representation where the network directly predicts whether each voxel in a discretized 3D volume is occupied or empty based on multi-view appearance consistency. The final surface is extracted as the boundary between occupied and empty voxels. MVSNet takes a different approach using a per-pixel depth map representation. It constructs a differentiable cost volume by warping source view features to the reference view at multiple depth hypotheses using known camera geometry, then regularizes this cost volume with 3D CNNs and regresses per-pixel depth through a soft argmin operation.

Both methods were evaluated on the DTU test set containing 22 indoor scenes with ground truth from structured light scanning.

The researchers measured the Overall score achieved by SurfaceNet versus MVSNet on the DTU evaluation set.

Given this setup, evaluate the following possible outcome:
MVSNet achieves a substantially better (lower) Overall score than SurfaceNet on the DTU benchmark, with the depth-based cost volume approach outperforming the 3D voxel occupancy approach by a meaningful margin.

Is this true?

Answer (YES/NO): YES